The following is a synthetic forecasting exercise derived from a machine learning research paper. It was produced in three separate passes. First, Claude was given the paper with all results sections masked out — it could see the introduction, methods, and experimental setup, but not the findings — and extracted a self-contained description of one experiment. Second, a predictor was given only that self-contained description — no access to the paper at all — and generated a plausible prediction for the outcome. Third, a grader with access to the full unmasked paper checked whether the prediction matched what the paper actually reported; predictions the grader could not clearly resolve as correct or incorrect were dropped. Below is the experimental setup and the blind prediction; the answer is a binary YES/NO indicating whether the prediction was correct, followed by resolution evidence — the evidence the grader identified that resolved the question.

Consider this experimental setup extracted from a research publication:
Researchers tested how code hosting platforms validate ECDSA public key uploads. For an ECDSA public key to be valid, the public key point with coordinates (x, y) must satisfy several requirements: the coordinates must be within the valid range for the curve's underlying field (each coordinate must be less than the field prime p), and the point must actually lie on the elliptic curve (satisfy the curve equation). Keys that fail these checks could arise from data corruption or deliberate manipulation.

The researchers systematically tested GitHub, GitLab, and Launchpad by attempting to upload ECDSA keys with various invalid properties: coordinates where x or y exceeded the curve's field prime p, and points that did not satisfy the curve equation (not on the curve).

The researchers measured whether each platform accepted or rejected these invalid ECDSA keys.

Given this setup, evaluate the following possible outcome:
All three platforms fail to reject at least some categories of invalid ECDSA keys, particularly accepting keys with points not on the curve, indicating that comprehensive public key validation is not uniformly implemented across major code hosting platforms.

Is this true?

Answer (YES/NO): NO